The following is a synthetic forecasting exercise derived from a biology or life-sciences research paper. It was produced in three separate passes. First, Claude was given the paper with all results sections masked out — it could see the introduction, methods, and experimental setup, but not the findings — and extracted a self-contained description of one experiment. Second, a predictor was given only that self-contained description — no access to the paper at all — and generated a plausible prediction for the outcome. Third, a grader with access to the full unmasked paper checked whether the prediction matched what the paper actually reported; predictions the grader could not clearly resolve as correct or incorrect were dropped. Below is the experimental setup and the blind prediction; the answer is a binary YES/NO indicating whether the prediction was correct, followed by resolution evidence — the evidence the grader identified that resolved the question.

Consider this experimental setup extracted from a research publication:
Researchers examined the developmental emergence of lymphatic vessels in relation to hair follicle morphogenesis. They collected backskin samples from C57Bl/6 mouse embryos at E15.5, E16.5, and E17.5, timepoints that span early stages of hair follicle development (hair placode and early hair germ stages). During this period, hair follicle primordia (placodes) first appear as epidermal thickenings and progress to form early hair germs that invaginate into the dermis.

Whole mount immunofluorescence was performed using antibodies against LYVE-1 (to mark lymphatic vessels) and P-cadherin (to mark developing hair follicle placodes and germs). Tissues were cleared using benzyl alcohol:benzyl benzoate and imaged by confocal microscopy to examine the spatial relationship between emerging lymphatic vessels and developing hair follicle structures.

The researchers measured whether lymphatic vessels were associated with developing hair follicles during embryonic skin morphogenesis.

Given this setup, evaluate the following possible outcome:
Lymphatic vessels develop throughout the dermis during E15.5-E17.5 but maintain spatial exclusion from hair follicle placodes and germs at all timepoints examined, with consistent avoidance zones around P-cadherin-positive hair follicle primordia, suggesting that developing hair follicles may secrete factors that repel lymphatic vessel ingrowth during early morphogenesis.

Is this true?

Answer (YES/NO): NO